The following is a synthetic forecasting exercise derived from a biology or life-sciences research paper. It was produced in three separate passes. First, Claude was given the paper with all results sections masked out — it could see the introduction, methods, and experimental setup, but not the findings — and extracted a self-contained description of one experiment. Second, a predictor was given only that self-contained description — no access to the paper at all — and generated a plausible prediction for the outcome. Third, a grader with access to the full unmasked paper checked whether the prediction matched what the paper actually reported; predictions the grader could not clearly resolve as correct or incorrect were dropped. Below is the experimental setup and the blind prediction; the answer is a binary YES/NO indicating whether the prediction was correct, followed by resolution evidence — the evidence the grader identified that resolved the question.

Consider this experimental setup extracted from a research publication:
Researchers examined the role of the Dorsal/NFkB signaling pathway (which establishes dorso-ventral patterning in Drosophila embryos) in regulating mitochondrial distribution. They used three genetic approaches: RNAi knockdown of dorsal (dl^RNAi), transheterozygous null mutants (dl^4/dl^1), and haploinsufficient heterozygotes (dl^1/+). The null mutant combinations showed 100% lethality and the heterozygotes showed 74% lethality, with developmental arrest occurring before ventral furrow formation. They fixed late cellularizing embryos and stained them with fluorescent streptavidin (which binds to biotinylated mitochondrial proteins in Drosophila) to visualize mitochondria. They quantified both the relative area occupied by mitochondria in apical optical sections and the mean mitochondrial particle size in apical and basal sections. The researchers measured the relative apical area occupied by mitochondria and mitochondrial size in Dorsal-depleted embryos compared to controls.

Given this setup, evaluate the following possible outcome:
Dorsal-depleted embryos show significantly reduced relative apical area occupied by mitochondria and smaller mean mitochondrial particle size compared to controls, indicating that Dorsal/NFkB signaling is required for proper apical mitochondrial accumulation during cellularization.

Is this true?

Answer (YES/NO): NO